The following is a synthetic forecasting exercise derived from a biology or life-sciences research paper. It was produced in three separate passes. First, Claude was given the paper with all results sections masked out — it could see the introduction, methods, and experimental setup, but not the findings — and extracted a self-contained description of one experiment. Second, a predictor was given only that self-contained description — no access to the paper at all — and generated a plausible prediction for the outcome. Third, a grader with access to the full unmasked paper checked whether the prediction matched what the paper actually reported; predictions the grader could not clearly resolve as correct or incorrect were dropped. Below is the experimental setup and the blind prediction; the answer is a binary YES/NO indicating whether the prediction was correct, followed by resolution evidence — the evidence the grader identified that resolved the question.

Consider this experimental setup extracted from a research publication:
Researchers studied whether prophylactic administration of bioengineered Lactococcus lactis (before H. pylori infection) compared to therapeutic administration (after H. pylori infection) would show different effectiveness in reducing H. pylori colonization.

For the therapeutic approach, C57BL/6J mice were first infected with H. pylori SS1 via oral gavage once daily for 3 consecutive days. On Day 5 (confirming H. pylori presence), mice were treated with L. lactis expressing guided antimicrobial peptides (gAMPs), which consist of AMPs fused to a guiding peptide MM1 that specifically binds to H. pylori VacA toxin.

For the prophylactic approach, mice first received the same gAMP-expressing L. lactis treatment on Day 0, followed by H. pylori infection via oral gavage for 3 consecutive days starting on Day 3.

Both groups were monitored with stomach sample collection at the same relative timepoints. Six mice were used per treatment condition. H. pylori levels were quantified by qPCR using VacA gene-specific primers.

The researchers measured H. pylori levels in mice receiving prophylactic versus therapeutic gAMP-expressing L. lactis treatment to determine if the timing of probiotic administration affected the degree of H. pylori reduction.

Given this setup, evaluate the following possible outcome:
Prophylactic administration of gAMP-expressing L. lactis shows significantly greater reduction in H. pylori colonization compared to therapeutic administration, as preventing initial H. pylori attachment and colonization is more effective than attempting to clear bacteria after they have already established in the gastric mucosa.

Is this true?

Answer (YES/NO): NO